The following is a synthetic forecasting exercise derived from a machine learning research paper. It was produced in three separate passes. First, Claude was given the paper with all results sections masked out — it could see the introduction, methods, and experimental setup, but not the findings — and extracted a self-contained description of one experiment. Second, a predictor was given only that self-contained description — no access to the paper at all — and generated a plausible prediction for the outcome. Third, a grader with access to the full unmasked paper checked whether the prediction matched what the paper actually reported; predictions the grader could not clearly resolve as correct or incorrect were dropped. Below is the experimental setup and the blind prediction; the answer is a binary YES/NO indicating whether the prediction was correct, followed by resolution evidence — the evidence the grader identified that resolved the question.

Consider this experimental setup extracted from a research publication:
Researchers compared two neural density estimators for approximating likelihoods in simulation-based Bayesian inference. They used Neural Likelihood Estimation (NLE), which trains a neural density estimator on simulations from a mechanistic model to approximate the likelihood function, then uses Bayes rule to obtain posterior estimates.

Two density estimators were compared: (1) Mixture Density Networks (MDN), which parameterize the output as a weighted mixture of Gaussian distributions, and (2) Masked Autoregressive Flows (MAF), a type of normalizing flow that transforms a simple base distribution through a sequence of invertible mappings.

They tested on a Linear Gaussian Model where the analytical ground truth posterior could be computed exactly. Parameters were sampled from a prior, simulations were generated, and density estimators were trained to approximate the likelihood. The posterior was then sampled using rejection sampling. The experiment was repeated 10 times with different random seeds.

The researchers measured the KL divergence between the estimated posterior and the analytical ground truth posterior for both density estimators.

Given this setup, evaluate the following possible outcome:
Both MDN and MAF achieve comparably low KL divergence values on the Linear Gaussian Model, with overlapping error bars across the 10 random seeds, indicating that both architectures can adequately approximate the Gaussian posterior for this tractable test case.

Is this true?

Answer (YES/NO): YES